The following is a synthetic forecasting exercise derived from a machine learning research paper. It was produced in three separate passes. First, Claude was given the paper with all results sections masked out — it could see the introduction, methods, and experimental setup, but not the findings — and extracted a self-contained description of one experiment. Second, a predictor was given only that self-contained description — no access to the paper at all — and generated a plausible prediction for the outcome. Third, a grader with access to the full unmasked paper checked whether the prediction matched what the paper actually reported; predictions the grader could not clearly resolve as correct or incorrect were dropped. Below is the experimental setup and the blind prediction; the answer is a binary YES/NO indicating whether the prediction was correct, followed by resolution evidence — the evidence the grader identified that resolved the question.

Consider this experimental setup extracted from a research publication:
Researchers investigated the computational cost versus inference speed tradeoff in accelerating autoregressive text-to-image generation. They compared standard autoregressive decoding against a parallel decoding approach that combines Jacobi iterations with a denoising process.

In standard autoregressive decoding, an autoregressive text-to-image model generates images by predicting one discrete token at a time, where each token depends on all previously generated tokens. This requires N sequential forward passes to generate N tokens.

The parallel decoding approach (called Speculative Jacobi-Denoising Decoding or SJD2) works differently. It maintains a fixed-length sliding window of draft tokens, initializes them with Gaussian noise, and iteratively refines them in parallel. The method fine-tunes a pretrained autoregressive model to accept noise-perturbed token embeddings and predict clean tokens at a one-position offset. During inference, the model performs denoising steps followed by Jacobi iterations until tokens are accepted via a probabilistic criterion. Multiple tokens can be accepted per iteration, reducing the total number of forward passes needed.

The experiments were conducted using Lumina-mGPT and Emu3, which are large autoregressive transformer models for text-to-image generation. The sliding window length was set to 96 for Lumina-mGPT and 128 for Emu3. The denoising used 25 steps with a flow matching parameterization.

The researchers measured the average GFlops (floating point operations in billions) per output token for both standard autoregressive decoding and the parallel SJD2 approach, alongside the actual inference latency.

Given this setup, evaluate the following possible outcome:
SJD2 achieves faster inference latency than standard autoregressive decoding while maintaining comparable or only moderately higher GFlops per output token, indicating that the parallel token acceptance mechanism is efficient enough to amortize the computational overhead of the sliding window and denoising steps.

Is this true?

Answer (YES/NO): NO